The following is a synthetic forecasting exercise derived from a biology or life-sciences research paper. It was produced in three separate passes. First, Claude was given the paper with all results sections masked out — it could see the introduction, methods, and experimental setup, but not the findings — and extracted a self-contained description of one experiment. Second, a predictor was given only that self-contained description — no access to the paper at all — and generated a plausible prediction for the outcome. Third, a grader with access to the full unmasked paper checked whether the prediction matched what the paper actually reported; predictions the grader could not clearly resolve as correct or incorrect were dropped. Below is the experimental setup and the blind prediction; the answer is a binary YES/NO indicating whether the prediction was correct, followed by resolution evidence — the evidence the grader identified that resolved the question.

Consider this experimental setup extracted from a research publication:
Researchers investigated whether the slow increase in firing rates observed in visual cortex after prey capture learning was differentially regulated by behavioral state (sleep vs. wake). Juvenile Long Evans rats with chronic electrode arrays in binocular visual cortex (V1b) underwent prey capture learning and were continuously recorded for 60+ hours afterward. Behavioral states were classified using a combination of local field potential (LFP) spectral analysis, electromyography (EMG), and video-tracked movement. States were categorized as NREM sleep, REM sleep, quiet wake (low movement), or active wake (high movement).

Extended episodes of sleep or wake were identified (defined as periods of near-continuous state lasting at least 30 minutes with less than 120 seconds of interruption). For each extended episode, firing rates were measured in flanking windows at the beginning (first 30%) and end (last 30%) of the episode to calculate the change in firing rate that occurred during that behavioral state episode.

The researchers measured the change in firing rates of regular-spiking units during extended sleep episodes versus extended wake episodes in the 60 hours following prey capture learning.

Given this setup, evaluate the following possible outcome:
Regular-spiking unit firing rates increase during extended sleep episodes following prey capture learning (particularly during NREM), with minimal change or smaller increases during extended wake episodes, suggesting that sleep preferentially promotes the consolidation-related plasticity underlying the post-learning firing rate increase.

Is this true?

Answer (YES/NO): NO